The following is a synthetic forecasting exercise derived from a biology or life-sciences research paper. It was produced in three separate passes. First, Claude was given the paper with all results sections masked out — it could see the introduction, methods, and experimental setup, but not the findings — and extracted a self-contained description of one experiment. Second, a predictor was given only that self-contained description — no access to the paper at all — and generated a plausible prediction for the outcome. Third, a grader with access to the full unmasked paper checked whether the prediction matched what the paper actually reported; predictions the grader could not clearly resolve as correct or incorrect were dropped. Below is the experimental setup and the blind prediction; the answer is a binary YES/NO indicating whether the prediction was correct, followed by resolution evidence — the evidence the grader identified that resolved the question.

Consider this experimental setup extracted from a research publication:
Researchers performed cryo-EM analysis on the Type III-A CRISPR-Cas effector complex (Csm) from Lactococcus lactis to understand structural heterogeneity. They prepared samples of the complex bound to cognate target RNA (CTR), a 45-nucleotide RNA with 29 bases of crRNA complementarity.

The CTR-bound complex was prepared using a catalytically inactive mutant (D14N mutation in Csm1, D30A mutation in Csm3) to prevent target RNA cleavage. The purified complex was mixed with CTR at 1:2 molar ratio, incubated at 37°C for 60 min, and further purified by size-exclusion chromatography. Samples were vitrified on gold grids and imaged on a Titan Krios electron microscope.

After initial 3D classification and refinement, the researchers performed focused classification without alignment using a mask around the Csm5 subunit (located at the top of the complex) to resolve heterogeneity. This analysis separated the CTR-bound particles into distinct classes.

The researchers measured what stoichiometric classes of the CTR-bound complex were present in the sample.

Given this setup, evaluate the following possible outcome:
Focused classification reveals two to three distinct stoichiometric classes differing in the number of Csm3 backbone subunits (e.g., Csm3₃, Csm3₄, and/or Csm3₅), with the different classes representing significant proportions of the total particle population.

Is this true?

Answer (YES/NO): YES